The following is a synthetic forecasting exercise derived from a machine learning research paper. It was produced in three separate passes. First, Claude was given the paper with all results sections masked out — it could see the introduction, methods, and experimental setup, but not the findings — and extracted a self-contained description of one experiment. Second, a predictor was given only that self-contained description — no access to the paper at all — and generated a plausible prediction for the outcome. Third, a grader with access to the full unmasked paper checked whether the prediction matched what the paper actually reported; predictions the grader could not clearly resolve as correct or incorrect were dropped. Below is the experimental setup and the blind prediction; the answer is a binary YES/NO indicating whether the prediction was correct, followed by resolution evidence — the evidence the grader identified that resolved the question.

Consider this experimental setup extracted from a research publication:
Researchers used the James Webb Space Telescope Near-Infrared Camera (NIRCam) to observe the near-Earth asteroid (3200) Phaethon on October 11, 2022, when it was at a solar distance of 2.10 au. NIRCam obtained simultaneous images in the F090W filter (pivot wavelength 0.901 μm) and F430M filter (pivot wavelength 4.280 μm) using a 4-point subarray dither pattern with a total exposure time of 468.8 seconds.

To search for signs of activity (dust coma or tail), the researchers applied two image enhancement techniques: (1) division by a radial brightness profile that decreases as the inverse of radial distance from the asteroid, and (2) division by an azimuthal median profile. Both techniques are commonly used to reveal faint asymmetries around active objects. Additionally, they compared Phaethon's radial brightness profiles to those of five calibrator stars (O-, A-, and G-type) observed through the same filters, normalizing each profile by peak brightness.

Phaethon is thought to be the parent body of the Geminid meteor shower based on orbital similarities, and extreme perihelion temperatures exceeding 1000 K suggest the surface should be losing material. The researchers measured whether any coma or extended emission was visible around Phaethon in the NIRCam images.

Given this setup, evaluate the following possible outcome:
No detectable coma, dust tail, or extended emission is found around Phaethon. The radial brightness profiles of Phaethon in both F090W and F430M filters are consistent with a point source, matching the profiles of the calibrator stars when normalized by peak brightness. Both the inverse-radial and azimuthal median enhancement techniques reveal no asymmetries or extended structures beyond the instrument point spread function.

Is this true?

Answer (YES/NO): YES